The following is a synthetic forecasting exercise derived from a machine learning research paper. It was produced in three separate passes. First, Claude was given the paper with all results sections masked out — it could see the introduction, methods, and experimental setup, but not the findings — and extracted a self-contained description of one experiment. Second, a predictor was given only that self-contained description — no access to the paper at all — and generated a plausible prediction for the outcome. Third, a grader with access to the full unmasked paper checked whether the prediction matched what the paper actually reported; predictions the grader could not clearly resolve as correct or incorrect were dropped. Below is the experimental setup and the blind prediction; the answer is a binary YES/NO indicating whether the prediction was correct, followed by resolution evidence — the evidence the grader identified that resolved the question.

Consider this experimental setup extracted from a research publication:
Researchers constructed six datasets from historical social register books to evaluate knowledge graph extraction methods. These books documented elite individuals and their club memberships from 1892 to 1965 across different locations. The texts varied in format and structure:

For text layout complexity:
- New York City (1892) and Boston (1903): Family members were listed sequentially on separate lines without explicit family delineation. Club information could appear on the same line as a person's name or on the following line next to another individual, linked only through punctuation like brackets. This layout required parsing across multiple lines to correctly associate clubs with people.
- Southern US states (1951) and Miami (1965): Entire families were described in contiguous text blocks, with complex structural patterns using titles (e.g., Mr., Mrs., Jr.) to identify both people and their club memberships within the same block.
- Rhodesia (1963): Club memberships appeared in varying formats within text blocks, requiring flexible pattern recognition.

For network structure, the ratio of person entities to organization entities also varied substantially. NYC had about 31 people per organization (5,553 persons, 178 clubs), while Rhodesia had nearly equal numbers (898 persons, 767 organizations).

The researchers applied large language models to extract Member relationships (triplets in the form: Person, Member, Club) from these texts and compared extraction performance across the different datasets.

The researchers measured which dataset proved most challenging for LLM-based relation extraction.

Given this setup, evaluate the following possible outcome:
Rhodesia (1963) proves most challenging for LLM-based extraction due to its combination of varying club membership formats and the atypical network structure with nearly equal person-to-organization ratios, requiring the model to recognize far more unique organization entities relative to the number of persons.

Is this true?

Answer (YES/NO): YES